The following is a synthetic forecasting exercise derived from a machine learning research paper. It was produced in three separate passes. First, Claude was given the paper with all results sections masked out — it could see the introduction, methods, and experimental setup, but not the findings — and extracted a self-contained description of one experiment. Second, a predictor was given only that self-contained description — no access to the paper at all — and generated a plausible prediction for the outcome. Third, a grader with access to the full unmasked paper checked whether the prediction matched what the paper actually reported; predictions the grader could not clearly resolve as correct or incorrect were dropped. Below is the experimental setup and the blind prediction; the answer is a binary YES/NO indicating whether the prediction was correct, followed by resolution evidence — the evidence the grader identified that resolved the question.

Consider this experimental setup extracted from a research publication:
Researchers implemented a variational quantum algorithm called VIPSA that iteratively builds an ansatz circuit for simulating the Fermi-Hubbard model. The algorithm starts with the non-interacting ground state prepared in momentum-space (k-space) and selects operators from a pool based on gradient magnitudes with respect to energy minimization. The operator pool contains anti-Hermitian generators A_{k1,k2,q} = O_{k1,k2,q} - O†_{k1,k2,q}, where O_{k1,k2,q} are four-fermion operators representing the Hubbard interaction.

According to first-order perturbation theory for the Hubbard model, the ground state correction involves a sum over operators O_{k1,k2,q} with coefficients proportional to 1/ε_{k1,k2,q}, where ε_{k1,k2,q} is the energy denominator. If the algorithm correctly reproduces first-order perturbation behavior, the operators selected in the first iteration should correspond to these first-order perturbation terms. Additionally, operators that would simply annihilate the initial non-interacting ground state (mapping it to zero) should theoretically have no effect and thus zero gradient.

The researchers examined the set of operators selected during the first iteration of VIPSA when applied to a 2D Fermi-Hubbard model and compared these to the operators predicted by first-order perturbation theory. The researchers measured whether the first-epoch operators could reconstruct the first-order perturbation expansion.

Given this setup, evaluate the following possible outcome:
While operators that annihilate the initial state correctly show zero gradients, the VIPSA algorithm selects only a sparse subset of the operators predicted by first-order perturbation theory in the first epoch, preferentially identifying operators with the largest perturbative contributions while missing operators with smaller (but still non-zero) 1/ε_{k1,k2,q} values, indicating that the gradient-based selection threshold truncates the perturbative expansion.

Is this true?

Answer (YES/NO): NO